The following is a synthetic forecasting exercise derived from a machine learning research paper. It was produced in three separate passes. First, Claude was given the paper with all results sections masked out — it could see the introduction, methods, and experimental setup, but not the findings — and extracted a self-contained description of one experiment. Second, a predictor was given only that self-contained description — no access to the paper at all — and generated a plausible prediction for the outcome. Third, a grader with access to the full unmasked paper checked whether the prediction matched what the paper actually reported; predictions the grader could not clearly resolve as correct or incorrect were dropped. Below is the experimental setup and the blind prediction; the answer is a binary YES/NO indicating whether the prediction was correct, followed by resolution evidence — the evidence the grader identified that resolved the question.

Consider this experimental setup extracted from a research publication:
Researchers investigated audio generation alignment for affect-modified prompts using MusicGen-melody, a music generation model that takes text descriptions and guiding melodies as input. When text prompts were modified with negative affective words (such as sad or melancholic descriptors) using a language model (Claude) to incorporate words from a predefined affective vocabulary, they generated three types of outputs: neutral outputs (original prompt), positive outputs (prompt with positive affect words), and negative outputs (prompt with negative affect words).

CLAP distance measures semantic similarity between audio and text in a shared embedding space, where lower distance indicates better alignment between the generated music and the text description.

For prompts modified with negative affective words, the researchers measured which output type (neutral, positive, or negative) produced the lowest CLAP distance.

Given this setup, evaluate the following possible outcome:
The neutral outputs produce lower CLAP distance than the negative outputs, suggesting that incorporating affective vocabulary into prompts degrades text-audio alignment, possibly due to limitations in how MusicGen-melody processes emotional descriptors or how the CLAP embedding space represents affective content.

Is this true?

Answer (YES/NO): NO